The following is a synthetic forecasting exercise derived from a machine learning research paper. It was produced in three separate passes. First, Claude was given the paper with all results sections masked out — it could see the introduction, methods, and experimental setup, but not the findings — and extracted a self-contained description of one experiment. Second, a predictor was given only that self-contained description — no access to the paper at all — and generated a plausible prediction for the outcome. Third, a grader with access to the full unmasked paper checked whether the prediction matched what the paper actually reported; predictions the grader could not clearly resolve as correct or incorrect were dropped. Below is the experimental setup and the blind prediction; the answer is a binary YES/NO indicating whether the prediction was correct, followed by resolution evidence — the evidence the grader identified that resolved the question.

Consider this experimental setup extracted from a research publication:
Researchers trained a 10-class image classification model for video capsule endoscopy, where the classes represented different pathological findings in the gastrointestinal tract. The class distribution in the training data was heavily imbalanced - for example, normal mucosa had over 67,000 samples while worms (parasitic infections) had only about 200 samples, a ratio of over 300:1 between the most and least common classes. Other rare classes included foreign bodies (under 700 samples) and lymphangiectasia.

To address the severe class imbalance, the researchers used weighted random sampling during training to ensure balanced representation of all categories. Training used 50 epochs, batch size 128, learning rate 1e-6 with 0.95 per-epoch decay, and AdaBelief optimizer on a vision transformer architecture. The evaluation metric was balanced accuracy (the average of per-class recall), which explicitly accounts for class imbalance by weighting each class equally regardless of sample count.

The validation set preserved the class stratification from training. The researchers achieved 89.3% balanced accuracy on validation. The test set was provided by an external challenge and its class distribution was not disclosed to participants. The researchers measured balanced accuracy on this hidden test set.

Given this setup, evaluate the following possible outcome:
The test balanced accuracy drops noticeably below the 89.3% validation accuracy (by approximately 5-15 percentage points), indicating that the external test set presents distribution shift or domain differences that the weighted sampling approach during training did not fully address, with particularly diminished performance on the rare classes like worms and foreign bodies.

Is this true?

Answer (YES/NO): NO